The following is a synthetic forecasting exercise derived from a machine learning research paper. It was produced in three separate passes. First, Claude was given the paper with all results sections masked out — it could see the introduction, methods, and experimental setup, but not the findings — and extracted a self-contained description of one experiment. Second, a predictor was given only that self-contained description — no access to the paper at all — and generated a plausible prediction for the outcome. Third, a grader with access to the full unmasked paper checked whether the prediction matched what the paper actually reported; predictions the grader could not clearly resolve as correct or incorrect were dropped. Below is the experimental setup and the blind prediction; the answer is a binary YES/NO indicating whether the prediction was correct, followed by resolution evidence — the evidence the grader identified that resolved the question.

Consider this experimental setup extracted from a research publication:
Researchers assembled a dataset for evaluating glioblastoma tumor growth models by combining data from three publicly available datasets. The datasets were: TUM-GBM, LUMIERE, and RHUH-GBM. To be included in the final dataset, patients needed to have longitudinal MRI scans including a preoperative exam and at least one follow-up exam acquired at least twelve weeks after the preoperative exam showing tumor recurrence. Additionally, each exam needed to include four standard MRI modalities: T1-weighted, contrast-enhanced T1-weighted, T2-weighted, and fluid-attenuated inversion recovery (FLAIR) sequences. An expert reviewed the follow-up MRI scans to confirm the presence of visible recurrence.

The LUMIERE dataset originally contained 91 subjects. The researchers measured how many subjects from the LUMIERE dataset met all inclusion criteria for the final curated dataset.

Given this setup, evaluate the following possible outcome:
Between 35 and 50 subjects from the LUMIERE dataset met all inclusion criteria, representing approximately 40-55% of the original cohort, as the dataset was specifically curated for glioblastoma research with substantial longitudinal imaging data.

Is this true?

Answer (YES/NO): NO